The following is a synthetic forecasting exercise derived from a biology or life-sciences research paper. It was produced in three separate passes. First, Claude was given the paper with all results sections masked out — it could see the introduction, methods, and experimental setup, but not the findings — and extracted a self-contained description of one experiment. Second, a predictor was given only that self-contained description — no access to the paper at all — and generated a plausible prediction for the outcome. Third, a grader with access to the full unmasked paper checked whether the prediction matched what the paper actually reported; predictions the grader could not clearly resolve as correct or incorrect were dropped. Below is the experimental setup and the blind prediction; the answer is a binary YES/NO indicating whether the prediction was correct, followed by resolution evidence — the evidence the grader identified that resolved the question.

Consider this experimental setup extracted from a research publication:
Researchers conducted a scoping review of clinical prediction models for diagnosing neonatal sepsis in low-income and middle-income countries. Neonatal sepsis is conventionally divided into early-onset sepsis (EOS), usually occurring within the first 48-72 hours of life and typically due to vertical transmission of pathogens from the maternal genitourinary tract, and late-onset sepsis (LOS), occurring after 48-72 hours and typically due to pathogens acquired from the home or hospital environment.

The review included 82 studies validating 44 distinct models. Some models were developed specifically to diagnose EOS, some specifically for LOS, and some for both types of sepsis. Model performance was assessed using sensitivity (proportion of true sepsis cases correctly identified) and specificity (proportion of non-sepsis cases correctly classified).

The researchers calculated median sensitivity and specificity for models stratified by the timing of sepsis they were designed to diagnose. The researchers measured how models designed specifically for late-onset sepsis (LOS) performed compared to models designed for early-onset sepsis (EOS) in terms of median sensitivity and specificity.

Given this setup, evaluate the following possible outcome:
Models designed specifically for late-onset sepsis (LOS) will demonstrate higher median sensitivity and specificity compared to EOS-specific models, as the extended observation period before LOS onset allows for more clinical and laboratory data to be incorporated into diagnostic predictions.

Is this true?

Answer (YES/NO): NO